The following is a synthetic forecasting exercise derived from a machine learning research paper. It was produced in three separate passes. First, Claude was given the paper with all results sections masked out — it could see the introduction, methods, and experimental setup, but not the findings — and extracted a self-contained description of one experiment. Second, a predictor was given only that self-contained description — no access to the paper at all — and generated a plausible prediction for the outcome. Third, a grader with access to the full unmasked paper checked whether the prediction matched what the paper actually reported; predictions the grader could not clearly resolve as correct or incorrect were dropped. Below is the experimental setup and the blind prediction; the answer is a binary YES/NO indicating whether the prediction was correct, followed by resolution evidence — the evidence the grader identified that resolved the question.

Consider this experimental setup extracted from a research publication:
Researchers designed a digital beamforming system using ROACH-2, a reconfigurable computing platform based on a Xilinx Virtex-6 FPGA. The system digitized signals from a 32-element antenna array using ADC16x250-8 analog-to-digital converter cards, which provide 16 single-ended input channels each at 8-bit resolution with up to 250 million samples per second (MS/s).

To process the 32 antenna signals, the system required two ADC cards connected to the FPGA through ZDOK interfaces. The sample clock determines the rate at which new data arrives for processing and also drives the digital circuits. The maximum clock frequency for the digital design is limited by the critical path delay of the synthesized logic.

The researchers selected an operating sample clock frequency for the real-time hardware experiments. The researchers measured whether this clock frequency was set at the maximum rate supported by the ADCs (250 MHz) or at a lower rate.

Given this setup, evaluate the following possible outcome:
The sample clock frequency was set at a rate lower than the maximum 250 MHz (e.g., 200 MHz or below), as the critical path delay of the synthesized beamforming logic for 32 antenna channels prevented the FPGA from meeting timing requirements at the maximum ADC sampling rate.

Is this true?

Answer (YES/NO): NO